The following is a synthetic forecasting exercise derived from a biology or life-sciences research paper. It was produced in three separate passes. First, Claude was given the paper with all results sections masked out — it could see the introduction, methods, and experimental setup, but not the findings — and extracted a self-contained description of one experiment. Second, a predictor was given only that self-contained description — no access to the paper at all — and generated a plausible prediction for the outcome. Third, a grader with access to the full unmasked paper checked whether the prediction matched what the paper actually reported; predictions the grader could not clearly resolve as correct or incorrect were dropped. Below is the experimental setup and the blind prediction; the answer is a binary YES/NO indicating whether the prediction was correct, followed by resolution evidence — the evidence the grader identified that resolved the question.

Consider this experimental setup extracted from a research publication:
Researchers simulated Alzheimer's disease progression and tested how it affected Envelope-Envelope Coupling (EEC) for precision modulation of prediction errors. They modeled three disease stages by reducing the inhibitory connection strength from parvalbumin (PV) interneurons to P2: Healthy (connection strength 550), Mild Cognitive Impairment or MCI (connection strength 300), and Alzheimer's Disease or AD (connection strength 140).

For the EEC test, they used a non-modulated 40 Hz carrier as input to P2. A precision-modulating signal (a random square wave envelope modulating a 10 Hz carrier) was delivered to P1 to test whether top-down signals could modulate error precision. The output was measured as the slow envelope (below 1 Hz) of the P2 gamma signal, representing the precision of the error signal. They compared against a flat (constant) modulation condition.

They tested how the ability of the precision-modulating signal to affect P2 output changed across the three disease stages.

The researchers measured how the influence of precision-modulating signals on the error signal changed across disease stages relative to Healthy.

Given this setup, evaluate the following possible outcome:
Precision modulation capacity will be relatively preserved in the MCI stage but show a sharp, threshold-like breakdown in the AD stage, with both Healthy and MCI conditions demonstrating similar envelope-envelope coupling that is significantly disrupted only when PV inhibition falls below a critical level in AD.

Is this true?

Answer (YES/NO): NO